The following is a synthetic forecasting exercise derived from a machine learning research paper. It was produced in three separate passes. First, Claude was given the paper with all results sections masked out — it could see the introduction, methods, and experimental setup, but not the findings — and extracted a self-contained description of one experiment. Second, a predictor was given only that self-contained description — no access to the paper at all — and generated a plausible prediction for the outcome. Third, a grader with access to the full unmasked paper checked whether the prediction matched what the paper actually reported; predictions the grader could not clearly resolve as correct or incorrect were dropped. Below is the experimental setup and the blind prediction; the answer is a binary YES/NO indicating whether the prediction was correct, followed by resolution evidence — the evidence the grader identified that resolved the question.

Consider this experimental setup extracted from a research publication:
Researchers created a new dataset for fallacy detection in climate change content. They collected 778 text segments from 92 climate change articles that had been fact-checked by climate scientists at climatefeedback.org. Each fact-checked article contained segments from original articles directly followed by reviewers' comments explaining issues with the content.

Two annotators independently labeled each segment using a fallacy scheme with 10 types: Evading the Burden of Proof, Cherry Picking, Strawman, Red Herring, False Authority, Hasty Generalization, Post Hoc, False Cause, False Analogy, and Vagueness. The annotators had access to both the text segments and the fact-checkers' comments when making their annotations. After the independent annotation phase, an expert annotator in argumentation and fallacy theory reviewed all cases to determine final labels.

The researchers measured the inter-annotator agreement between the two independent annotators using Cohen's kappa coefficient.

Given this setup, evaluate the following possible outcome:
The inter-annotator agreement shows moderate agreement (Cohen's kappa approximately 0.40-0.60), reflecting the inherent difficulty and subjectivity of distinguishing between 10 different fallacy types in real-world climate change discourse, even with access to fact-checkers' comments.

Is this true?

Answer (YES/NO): YES